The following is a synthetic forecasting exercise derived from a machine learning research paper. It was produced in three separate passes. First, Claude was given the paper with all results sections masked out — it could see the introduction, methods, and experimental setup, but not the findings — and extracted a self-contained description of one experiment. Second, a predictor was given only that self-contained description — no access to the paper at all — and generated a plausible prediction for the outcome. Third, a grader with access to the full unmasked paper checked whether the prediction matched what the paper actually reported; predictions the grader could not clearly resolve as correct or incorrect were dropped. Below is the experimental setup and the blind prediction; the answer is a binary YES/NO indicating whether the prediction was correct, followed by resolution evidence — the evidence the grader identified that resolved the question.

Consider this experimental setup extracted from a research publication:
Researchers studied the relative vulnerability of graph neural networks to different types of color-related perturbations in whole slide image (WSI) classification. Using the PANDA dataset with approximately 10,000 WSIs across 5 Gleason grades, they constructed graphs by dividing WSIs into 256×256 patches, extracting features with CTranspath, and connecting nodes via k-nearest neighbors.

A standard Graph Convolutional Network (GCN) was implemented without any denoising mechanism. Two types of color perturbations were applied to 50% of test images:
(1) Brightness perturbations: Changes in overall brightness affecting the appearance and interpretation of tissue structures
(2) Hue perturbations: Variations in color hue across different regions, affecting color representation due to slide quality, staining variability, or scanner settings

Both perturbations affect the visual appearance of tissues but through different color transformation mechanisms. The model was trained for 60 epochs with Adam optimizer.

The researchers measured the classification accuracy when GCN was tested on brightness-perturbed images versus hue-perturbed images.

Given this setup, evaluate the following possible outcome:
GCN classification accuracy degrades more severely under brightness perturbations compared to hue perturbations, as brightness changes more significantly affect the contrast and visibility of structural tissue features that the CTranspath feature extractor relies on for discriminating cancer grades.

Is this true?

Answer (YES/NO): YES